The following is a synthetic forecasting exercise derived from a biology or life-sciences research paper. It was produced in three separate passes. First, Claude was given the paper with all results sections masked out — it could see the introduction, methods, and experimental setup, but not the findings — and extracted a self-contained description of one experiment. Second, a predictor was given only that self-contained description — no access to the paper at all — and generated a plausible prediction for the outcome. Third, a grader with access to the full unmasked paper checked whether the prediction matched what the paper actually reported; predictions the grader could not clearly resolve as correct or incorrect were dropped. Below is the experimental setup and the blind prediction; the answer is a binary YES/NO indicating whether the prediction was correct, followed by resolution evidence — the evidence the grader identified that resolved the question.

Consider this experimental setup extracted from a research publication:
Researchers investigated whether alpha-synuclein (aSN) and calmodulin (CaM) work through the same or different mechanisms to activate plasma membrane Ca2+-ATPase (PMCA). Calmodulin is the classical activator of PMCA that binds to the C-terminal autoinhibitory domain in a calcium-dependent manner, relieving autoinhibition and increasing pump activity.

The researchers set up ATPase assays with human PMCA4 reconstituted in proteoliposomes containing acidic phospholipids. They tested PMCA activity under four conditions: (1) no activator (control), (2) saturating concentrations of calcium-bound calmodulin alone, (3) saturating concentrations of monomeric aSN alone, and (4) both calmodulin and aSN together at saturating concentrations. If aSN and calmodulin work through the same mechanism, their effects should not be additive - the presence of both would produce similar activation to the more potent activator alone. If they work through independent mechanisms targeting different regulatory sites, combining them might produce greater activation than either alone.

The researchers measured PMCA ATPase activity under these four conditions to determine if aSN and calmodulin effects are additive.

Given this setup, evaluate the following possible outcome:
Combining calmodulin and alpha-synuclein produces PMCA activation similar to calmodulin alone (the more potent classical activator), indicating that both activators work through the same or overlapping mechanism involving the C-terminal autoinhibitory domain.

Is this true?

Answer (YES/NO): NO